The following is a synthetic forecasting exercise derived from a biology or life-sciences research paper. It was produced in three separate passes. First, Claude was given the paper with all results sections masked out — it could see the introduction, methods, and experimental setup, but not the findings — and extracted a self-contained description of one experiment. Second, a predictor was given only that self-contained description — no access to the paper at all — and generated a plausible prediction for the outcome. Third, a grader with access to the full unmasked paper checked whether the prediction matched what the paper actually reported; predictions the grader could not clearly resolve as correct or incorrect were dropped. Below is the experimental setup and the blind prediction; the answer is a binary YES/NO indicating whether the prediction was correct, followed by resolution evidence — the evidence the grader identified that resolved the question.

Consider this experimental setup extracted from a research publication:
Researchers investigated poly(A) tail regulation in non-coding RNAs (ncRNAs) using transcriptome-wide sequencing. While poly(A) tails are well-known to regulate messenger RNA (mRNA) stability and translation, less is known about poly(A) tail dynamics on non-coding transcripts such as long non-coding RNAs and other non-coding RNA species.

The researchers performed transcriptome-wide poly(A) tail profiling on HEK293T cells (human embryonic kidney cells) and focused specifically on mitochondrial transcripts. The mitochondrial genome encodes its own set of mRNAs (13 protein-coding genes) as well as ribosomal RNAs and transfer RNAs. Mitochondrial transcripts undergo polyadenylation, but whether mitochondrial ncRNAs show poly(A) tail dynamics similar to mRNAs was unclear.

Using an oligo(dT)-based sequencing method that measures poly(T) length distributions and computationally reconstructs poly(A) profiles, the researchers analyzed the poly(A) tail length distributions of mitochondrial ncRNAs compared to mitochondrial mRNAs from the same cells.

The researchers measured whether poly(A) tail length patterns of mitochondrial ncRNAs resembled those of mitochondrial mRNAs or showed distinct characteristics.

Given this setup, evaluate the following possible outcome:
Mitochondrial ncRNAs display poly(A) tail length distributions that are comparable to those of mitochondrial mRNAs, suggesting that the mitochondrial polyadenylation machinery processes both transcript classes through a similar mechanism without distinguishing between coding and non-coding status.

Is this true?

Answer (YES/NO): YES